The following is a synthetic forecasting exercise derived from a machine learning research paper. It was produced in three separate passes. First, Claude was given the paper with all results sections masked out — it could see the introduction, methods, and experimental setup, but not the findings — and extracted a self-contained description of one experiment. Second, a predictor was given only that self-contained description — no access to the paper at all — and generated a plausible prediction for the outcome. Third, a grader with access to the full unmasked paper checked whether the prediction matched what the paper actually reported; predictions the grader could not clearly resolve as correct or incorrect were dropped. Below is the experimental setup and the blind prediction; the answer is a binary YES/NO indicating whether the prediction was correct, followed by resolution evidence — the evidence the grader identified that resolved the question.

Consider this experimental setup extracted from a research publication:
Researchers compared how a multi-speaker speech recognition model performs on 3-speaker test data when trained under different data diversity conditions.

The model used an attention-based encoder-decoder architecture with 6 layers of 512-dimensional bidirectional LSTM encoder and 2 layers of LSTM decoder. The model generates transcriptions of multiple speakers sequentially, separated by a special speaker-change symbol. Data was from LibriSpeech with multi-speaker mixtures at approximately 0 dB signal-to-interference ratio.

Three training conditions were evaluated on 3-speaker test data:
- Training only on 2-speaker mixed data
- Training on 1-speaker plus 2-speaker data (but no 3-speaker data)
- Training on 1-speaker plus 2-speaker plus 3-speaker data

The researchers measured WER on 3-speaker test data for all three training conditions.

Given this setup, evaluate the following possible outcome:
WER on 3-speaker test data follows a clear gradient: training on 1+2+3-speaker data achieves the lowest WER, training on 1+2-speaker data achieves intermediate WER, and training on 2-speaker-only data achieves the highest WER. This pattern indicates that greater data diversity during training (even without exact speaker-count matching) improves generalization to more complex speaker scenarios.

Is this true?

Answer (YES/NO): NO